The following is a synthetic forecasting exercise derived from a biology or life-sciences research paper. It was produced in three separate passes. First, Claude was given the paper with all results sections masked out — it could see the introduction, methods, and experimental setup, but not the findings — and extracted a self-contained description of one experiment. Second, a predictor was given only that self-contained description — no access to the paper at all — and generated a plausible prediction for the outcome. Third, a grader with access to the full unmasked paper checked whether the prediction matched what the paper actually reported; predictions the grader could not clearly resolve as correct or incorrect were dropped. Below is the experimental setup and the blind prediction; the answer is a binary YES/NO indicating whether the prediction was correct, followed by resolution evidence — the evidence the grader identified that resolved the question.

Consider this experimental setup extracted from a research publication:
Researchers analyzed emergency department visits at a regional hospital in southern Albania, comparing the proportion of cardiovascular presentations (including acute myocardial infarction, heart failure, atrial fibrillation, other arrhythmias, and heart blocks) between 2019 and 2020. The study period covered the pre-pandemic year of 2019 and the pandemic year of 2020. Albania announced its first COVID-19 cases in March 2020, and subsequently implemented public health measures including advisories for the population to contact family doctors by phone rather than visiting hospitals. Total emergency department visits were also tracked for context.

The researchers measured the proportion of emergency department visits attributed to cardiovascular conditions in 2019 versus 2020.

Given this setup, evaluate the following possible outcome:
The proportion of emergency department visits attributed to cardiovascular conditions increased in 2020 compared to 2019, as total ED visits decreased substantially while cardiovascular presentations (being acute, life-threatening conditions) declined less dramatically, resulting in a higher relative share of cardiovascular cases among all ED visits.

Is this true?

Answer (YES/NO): YES